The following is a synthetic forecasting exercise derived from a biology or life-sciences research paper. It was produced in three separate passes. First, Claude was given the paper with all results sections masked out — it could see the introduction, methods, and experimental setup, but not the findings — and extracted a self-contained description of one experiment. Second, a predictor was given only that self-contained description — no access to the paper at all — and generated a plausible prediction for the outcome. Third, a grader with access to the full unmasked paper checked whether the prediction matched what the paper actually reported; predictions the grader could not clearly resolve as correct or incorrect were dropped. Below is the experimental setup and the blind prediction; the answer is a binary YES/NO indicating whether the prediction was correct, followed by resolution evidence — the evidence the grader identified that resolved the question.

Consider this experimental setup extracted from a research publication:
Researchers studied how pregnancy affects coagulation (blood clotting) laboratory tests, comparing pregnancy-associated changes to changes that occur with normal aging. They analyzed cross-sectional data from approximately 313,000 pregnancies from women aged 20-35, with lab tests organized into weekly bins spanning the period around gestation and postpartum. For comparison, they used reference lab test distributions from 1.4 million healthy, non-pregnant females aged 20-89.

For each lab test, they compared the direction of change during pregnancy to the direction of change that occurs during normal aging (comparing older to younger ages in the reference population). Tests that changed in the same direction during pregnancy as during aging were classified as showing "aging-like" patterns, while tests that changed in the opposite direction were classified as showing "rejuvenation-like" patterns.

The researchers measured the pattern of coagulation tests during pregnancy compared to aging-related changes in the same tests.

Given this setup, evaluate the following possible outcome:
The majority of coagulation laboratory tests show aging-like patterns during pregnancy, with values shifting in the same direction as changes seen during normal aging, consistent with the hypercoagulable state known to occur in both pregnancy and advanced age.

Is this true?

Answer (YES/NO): YES